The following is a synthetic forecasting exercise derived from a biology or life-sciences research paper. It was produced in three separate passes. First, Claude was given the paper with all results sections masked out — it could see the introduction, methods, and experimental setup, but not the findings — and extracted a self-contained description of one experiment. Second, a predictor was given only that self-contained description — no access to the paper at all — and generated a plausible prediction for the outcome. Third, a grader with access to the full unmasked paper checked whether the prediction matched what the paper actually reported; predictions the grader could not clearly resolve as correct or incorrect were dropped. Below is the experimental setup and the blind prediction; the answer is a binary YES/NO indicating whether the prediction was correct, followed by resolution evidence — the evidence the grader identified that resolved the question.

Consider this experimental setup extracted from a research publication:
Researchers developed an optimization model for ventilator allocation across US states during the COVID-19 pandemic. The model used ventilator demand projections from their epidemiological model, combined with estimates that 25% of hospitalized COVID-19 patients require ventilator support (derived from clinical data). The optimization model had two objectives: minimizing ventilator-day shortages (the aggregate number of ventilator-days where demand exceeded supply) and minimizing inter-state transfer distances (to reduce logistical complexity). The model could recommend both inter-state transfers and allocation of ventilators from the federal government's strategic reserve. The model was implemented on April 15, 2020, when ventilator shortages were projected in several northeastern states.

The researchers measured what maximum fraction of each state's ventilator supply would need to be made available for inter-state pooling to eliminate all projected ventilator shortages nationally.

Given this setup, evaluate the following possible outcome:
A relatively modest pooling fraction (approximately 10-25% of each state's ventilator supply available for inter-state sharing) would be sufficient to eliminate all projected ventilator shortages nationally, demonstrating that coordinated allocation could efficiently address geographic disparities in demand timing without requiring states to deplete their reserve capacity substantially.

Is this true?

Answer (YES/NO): YES